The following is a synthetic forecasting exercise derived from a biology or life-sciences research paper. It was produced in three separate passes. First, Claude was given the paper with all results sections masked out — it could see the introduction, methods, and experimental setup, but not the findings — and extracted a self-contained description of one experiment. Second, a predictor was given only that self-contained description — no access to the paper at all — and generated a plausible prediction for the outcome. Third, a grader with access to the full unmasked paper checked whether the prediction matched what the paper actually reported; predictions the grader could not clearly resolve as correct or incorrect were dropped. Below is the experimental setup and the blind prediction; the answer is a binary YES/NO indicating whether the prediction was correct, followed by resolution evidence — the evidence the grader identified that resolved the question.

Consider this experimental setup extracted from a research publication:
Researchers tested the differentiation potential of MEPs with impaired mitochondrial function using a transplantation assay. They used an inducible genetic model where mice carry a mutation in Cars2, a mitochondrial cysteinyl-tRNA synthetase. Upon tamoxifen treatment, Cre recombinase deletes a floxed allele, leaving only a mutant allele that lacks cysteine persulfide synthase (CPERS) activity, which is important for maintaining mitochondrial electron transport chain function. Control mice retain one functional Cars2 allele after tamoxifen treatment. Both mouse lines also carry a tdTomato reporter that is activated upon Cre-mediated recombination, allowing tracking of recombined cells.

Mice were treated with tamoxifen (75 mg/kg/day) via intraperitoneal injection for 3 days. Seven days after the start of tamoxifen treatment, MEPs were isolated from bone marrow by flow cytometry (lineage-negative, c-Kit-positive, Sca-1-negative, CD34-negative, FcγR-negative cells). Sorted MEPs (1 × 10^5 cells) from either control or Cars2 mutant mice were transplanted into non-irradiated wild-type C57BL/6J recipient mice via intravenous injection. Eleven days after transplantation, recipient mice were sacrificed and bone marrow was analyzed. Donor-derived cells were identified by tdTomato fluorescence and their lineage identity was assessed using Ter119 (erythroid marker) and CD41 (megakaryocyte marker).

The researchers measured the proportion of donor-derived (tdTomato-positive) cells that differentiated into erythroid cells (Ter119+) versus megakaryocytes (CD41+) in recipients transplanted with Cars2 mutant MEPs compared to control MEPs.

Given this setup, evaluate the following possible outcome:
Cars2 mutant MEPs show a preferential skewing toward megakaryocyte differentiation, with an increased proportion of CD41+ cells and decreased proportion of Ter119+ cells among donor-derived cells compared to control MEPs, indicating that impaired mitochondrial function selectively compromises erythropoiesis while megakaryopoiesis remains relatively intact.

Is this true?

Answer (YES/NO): YES